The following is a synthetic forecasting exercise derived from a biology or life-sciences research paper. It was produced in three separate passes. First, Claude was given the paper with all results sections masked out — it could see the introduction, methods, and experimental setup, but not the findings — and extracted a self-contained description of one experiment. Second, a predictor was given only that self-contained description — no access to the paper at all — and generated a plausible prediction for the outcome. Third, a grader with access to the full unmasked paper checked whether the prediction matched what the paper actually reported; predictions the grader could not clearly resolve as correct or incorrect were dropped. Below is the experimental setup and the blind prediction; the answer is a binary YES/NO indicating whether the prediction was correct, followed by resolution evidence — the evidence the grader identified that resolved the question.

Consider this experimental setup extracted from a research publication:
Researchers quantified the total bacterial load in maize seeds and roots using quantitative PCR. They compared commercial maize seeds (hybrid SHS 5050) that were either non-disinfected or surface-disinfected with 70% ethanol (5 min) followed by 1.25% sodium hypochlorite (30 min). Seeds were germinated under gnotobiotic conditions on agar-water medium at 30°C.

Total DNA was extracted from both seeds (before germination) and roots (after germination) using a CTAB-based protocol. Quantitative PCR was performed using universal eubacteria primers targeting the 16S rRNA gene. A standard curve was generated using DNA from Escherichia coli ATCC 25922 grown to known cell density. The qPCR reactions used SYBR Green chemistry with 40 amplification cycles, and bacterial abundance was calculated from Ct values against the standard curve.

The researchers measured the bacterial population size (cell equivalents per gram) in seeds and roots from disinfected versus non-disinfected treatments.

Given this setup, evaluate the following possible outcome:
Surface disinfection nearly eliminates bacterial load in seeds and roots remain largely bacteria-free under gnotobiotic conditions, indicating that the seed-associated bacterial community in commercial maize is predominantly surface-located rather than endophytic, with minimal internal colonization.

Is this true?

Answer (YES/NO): NO